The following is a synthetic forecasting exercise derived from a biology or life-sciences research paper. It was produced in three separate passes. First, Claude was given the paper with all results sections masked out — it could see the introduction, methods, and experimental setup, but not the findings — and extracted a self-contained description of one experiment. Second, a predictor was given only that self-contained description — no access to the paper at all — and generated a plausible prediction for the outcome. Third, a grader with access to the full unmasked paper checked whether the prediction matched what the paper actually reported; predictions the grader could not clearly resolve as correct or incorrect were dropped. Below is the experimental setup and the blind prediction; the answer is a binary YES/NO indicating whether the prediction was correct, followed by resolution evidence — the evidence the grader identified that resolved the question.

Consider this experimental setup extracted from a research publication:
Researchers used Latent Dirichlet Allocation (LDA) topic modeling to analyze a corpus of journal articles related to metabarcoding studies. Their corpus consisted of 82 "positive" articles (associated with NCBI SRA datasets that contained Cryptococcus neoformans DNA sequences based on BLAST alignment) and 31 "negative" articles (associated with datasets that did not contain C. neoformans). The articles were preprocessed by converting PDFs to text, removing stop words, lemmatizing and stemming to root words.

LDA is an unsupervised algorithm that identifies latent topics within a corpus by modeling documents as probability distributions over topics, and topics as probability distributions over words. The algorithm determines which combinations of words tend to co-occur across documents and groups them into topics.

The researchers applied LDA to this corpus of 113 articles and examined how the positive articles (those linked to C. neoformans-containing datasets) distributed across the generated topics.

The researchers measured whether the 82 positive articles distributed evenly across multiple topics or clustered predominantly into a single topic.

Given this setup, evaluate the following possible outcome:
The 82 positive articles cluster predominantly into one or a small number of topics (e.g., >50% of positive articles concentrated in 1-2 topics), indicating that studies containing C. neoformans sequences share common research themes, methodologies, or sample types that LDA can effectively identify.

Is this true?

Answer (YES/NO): YES